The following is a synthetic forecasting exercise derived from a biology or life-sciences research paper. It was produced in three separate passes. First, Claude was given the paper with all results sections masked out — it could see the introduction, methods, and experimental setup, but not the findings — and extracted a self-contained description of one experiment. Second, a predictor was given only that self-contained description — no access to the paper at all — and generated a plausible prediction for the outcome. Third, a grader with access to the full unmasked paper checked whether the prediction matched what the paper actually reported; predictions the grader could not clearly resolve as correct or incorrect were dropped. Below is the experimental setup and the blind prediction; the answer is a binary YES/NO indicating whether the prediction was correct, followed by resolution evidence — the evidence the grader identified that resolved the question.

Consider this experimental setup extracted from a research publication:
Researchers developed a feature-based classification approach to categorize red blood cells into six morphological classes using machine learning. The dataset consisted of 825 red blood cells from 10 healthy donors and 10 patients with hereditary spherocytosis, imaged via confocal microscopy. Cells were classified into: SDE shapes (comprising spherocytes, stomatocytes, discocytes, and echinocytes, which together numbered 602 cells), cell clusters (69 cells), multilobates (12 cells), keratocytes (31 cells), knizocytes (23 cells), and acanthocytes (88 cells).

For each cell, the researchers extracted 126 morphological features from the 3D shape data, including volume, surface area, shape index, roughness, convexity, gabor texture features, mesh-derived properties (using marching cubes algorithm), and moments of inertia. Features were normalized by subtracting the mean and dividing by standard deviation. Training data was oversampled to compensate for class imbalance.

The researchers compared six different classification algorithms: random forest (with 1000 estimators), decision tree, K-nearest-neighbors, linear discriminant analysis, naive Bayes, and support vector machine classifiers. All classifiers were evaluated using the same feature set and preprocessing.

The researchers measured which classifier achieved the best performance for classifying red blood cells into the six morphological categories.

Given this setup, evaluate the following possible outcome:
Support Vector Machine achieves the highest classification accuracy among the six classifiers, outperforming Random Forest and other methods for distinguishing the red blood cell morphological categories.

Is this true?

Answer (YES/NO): NO